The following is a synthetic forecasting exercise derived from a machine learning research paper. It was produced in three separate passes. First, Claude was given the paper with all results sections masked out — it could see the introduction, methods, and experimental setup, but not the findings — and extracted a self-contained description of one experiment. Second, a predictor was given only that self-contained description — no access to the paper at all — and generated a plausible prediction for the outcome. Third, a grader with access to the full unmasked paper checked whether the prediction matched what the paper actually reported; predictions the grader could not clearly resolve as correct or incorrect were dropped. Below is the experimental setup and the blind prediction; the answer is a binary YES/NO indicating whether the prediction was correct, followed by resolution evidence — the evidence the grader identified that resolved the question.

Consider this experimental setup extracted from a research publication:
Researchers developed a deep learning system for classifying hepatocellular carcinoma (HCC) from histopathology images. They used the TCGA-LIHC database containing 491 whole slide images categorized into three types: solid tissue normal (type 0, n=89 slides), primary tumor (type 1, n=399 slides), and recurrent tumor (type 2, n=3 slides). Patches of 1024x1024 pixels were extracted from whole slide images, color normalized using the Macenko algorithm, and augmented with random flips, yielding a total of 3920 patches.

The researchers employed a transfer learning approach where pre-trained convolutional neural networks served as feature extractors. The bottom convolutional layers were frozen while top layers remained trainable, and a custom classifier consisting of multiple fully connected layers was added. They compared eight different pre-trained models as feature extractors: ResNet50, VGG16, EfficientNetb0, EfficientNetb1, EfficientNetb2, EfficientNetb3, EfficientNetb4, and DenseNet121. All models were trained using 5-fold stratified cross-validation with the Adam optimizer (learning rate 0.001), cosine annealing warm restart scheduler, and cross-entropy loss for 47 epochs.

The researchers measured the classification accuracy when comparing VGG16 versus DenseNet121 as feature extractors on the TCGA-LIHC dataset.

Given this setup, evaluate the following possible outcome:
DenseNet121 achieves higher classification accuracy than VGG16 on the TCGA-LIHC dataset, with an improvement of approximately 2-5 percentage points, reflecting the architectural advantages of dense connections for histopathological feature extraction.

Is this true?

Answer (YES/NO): NO